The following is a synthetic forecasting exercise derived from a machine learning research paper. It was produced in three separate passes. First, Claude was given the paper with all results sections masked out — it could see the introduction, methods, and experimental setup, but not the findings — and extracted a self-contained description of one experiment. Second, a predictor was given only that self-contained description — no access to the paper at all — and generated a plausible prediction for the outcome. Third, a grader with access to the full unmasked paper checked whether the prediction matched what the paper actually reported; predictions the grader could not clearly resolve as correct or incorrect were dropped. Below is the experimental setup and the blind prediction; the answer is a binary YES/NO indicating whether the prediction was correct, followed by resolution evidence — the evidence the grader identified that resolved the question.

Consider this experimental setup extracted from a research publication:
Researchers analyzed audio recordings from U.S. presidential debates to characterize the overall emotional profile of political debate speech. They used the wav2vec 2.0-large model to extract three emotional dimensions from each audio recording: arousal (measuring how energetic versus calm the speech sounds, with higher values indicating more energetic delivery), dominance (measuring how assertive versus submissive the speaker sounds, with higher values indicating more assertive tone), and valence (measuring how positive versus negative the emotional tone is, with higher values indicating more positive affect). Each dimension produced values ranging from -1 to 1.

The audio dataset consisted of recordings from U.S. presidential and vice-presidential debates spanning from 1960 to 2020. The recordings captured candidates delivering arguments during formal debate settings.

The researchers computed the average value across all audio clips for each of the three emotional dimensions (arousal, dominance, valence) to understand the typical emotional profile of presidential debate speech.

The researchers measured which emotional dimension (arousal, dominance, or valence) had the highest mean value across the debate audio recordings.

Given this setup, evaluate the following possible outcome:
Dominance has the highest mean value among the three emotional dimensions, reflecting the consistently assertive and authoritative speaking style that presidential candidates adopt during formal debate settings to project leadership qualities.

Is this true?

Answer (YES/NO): YES